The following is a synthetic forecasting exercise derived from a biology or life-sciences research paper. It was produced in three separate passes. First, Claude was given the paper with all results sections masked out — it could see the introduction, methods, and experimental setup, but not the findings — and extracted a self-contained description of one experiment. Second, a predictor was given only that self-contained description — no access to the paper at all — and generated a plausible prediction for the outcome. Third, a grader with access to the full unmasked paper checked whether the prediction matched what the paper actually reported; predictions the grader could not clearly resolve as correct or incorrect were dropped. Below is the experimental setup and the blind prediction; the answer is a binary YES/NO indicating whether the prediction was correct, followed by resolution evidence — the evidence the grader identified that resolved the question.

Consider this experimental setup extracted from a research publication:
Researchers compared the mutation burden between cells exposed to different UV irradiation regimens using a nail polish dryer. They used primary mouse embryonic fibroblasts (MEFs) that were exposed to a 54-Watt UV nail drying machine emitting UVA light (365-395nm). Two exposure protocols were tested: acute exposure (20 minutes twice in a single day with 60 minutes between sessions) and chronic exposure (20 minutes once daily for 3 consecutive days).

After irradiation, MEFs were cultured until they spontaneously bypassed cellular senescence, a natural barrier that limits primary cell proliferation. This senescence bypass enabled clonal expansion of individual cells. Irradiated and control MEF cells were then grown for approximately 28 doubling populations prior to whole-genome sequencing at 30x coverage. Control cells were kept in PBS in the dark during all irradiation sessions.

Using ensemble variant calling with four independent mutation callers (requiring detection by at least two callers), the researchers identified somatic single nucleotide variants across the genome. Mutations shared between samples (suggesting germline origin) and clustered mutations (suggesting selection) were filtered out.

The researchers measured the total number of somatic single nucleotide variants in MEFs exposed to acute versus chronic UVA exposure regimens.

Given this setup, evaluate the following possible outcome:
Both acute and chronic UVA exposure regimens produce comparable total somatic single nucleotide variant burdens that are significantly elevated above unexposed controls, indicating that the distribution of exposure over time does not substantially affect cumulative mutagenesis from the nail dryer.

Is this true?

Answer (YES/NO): NO